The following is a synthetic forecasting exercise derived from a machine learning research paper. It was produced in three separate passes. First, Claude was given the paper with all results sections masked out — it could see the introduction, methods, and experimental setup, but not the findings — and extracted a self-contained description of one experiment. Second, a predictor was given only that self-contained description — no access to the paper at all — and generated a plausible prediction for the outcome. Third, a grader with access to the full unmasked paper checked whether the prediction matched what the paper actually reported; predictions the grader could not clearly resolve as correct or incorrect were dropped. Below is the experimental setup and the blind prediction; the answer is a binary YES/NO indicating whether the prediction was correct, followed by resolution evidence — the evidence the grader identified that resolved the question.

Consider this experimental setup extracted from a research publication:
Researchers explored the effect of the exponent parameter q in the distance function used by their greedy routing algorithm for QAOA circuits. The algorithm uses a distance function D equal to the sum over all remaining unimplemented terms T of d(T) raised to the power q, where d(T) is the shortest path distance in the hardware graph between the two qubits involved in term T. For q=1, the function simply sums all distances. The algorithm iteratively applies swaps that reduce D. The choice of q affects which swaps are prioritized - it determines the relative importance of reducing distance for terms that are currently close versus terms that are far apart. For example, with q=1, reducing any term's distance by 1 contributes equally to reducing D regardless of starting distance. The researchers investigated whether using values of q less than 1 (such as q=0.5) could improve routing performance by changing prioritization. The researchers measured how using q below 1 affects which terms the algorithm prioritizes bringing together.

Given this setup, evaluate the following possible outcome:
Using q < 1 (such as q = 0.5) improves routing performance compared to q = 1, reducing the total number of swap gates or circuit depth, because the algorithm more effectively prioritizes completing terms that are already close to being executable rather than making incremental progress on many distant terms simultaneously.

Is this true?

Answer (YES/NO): YES